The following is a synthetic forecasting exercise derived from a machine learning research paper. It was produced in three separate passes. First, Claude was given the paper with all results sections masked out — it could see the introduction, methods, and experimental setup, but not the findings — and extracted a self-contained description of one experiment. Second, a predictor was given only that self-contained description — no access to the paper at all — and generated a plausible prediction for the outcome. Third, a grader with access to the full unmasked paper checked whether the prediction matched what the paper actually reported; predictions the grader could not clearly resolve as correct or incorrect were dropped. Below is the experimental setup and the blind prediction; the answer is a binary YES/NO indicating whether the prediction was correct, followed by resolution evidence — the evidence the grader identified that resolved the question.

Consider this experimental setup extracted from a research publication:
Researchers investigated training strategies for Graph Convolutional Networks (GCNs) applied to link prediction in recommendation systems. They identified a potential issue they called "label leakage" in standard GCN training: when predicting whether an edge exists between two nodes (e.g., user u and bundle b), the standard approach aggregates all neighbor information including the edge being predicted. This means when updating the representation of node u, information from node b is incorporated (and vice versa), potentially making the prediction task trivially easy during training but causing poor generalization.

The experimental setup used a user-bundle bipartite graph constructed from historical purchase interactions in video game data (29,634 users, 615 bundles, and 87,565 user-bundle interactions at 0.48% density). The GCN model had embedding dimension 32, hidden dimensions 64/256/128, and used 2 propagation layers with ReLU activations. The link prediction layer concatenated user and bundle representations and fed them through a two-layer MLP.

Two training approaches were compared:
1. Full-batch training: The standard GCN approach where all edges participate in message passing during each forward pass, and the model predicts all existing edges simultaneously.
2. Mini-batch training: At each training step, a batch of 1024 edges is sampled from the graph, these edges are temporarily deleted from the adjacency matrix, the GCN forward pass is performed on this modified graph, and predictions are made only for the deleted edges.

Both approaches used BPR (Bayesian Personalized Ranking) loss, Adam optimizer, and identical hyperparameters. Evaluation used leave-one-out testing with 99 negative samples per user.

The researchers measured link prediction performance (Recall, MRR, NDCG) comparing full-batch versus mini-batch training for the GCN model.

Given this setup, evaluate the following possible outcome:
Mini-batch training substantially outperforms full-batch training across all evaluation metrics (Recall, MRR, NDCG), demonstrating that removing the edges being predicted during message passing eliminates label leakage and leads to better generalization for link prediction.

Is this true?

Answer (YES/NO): NO